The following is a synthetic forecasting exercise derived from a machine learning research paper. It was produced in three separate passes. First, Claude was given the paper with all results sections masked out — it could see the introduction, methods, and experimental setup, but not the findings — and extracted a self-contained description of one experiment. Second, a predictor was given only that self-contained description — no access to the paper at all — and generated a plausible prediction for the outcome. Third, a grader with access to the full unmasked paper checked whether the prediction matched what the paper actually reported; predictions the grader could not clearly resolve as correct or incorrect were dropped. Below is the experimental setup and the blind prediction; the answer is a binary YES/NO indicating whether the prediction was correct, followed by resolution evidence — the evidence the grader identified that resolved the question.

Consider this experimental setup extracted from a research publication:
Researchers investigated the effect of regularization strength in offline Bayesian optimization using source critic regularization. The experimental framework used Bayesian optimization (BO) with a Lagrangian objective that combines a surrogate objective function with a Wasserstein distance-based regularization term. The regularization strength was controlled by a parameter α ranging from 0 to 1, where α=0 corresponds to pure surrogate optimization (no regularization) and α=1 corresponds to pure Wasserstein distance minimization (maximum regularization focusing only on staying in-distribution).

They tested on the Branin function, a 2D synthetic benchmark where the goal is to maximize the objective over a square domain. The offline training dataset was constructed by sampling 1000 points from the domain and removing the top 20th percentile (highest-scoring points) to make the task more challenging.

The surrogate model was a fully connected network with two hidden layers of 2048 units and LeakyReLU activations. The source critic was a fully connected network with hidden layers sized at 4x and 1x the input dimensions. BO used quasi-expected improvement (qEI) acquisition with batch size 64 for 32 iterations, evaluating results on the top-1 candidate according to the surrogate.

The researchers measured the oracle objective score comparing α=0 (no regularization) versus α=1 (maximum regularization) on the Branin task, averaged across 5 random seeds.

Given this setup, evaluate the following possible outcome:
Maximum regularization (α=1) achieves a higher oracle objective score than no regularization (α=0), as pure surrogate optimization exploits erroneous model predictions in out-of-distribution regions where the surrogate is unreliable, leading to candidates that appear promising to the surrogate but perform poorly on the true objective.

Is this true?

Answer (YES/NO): NO